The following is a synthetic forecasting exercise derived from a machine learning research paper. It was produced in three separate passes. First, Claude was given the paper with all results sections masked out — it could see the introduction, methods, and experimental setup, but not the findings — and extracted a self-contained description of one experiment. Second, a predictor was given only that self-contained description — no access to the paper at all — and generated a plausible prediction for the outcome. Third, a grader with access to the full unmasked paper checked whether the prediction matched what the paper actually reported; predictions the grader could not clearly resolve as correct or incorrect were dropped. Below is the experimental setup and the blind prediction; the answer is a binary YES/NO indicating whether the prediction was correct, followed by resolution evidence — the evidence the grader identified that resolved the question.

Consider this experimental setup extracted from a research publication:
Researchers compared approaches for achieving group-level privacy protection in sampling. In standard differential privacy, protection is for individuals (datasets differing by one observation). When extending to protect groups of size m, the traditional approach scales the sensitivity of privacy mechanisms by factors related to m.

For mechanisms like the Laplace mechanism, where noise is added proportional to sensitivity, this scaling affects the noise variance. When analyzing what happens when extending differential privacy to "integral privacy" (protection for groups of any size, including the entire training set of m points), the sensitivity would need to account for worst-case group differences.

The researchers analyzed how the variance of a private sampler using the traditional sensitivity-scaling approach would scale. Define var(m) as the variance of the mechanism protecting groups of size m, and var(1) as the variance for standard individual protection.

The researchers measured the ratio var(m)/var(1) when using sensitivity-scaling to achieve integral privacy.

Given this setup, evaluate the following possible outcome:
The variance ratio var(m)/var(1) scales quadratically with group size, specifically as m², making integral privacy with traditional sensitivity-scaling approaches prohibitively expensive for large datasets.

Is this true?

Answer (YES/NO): YES